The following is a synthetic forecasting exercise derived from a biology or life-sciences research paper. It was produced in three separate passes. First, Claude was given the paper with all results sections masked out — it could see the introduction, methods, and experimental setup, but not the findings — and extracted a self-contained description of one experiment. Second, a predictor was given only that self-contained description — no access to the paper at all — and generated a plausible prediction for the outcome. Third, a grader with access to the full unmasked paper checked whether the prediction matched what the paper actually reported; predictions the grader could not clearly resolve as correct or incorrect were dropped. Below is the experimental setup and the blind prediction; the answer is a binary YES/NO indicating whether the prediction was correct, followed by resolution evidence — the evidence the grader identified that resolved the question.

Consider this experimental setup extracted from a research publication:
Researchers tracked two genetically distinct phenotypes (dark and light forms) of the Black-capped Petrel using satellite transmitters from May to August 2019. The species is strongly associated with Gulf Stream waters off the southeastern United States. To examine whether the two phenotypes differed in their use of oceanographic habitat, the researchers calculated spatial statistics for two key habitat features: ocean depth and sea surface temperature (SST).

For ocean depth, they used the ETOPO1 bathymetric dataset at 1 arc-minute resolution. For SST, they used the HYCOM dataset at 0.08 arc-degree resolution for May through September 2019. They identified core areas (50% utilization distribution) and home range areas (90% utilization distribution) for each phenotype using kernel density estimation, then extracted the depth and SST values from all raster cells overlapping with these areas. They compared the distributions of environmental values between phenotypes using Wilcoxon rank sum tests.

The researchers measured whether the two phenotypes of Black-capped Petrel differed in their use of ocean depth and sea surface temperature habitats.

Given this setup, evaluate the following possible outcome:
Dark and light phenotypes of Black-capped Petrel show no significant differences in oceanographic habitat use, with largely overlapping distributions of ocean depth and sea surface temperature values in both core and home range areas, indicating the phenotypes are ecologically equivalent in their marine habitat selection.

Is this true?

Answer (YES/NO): NO